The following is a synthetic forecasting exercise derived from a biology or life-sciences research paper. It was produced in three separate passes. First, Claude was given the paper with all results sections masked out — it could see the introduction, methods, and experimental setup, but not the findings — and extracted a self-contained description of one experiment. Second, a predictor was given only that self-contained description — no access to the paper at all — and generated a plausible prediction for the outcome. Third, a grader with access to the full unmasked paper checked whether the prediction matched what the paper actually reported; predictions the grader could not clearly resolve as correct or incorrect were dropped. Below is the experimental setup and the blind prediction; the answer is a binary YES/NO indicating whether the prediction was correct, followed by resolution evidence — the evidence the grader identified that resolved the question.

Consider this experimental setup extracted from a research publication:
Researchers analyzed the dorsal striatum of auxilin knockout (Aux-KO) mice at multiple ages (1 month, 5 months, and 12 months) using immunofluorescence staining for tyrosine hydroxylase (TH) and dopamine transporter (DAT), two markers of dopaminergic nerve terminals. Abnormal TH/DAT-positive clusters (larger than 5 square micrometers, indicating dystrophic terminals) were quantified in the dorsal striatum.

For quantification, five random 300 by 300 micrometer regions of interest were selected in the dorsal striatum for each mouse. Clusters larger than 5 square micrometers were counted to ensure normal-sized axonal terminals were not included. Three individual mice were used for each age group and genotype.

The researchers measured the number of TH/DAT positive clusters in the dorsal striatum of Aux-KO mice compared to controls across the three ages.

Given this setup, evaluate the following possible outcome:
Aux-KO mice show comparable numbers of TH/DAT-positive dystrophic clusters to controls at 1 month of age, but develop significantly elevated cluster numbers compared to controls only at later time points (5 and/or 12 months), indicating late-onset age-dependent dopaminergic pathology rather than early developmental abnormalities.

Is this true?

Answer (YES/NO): NO